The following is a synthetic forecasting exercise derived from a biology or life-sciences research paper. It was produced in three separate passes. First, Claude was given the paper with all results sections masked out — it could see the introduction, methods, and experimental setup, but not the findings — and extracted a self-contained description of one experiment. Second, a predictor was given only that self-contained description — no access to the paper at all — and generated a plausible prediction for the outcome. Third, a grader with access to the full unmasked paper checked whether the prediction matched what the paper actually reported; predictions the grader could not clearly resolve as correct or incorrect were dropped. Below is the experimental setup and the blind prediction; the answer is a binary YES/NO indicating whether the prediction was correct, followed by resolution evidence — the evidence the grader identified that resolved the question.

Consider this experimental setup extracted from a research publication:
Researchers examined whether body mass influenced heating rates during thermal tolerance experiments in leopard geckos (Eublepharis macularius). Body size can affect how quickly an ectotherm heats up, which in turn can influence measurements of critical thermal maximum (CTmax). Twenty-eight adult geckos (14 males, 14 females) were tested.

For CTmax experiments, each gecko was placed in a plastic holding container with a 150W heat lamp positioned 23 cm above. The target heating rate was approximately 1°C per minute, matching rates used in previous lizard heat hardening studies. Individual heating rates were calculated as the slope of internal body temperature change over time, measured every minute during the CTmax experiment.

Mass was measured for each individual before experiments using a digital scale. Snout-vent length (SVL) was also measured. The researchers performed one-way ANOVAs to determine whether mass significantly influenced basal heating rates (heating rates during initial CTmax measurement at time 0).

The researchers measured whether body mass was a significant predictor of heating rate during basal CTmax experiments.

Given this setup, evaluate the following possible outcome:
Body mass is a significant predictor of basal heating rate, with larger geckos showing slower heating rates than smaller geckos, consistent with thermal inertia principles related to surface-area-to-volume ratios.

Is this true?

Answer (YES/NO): NO